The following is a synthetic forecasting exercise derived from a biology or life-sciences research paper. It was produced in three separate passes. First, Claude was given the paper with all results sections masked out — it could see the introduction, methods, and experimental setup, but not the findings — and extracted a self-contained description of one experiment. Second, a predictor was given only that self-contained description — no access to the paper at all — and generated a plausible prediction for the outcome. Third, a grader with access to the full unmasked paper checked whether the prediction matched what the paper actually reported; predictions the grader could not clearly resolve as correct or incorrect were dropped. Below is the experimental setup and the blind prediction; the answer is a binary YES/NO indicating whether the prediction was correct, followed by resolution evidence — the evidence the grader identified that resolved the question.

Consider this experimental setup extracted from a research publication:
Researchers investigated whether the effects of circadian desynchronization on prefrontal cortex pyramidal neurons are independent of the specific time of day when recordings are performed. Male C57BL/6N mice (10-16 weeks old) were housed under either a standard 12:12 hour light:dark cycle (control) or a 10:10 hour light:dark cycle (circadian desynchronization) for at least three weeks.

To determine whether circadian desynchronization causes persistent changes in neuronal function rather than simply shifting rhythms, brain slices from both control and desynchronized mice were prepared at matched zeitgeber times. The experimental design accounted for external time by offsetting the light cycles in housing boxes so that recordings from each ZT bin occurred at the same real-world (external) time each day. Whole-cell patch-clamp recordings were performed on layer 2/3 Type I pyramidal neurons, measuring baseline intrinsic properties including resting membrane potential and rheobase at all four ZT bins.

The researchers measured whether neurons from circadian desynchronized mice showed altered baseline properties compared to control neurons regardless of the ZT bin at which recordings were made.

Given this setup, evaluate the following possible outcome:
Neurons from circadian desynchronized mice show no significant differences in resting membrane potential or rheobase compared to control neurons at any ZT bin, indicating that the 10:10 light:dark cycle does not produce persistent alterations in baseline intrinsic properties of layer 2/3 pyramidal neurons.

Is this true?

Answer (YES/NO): NO